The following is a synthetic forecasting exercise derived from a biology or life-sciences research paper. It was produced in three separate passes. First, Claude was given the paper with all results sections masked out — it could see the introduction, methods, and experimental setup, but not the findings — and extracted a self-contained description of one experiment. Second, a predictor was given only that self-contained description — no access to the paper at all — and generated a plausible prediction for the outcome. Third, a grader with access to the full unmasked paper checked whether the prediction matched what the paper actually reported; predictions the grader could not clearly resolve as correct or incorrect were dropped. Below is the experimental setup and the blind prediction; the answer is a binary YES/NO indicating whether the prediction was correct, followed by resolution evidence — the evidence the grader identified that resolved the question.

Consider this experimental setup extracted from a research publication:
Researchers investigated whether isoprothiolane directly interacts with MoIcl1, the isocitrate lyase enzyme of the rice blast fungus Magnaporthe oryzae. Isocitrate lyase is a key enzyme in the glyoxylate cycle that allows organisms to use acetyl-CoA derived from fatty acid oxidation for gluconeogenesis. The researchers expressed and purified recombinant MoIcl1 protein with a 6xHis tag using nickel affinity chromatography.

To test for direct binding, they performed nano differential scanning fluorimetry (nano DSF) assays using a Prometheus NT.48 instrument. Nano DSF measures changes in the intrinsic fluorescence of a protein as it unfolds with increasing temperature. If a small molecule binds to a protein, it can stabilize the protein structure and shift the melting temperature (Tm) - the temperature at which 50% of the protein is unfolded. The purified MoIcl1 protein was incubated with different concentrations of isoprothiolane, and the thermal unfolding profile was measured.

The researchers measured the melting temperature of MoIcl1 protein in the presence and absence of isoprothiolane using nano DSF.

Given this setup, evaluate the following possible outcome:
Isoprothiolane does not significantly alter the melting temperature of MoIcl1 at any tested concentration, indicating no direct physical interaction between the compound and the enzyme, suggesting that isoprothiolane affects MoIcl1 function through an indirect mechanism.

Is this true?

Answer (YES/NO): NO